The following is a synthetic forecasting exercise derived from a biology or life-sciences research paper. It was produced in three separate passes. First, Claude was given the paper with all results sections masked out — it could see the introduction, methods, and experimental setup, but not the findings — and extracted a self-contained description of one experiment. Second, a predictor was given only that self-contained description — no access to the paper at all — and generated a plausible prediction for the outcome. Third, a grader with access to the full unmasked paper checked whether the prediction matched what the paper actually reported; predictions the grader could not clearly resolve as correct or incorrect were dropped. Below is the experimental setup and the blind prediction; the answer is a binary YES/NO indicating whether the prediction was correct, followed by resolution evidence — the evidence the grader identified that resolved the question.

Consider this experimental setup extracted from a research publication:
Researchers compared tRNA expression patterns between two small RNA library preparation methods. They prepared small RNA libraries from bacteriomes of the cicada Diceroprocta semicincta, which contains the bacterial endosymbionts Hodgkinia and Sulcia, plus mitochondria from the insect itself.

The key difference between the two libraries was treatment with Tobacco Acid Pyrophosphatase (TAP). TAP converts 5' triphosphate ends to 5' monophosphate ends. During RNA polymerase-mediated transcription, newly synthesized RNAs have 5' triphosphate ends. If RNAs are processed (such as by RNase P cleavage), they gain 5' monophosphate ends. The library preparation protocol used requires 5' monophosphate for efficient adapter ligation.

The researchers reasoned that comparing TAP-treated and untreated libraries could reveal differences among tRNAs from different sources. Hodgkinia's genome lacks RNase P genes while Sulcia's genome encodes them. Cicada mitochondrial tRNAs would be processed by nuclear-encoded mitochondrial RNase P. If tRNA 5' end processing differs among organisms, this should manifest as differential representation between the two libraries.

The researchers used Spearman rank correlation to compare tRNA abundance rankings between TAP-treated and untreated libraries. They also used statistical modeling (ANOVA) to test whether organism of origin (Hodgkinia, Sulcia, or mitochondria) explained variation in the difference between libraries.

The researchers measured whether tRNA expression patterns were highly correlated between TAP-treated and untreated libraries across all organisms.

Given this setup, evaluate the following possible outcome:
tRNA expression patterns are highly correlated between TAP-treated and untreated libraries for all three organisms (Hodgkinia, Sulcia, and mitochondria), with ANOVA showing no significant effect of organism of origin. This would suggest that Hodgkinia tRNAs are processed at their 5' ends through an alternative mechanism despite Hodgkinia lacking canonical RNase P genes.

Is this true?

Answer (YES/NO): NO